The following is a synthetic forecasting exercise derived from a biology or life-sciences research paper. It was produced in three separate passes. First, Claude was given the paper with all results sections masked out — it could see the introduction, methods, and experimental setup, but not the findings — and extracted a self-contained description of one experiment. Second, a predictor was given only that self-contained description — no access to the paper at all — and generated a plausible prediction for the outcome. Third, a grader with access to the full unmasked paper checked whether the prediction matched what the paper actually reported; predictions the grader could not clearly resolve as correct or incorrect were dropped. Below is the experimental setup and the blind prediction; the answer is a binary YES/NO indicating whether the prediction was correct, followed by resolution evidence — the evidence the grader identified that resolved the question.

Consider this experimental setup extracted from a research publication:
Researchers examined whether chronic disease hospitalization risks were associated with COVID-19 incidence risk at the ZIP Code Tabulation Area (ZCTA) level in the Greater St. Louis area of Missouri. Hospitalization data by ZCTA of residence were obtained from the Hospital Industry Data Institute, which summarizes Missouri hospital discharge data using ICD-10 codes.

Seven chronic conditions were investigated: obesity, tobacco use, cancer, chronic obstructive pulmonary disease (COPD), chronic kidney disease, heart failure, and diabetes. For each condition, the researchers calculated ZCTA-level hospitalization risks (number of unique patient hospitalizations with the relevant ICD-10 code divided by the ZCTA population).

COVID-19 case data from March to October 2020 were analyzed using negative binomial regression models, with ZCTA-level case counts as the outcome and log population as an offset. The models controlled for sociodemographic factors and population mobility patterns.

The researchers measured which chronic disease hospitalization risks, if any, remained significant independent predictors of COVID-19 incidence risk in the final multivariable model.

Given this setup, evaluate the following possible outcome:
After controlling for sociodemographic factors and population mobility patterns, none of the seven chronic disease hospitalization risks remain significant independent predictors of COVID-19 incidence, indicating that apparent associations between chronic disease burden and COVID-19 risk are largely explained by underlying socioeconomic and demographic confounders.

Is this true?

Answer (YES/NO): NO